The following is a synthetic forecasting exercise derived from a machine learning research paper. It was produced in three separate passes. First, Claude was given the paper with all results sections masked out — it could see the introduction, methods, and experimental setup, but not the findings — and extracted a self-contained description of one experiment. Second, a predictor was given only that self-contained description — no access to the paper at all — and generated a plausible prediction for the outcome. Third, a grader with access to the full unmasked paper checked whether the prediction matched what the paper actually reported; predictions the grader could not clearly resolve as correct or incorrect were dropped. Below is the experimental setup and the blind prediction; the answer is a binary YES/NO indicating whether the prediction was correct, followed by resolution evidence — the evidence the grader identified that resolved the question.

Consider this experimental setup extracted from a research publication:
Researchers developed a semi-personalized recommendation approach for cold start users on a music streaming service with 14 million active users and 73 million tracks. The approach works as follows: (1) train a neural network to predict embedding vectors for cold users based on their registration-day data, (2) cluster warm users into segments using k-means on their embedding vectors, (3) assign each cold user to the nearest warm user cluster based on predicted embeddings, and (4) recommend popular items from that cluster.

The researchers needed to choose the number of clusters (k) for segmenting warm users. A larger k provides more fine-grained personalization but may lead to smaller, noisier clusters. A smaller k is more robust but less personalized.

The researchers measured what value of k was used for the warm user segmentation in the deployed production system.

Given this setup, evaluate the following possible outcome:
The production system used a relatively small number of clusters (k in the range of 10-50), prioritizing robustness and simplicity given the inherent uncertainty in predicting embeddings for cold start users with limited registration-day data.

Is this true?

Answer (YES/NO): NO